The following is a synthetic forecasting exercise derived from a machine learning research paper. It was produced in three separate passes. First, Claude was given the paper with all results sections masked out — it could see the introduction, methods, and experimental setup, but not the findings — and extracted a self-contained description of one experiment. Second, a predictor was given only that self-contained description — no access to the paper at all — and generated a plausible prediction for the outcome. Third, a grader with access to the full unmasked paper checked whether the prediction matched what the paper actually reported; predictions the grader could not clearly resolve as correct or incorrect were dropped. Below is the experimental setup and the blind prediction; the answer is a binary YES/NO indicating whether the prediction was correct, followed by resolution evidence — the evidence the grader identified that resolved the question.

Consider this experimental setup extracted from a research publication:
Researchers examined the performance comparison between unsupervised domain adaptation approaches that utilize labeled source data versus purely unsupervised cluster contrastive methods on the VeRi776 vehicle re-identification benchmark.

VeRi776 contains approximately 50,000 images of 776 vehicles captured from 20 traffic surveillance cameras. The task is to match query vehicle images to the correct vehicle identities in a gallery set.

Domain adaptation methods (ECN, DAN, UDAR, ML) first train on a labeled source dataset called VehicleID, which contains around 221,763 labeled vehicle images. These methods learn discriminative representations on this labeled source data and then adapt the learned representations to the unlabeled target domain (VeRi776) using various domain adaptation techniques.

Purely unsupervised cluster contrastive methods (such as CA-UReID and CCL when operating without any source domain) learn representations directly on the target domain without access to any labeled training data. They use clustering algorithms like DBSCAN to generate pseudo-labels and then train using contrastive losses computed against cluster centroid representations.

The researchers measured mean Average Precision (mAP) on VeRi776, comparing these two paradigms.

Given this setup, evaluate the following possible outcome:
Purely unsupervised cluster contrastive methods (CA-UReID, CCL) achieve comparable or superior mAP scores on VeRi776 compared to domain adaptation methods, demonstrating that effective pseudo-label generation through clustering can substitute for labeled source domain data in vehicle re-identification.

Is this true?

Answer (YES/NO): YES